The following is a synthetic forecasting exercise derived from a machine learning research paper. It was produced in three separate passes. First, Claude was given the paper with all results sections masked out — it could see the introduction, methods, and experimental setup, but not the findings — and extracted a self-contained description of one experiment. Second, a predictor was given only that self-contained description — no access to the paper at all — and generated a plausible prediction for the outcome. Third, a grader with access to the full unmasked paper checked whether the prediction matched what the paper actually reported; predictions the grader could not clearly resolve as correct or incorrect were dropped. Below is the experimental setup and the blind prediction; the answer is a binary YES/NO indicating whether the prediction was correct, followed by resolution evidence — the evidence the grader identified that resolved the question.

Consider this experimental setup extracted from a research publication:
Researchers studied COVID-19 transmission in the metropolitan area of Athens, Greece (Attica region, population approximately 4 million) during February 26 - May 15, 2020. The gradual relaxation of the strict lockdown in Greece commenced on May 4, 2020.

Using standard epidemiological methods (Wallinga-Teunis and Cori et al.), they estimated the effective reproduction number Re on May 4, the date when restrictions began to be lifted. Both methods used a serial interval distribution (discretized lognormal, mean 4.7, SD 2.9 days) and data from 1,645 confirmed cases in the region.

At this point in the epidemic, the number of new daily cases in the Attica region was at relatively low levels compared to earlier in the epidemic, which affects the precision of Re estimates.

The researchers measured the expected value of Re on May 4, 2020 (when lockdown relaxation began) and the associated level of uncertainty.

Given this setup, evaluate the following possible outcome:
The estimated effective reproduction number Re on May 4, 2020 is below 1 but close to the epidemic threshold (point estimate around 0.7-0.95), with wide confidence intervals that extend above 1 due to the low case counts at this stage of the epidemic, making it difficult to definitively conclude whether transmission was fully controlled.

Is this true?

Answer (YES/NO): YES